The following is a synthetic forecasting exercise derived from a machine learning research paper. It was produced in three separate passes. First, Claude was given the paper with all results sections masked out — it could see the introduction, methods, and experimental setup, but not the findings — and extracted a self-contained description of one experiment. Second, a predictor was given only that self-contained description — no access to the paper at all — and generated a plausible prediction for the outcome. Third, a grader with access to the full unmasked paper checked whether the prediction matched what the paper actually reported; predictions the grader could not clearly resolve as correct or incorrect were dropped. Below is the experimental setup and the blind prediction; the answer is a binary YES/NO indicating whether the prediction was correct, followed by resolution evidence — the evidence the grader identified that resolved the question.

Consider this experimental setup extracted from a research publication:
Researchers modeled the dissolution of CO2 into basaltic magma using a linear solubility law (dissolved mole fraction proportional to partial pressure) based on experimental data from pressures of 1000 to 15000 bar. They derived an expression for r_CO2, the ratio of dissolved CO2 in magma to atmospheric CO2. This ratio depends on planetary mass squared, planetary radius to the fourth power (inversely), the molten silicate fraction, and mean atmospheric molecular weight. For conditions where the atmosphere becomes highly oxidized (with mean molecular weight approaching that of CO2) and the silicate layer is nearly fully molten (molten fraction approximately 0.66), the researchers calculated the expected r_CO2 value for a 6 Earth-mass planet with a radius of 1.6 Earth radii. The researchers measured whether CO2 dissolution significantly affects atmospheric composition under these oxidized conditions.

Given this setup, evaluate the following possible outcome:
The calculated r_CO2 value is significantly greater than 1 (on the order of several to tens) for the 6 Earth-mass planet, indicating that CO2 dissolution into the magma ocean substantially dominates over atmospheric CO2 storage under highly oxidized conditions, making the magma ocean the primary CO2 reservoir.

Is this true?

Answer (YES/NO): NO